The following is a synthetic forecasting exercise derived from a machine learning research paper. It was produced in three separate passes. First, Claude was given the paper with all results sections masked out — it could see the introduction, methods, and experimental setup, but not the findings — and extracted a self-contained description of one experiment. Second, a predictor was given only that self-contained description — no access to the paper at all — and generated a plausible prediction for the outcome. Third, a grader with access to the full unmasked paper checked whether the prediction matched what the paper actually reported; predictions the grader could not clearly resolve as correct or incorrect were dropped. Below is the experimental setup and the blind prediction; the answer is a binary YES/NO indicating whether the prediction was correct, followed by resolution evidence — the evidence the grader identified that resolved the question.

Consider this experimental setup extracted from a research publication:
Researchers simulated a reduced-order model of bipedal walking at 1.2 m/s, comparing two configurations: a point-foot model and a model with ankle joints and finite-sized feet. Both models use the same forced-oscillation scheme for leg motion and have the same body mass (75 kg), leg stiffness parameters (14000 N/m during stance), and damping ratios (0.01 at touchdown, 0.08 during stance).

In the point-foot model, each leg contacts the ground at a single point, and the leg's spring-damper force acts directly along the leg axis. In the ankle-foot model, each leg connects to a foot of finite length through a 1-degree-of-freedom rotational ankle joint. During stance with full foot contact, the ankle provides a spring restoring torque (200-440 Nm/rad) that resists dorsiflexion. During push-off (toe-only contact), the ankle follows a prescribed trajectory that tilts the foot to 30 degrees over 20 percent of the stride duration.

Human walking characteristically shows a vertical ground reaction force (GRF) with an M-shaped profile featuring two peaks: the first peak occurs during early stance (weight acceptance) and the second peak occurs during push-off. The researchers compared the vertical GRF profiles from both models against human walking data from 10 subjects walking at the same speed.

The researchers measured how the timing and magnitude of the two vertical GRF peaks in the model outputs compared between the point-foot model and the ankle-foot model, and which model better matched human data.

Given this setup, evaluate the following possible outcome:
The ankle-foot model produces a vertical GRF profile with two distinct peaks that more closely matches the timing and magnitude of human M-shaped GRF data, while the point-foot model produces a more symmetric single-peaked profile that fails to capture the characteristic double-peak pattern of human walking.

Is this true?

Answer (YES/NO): NO